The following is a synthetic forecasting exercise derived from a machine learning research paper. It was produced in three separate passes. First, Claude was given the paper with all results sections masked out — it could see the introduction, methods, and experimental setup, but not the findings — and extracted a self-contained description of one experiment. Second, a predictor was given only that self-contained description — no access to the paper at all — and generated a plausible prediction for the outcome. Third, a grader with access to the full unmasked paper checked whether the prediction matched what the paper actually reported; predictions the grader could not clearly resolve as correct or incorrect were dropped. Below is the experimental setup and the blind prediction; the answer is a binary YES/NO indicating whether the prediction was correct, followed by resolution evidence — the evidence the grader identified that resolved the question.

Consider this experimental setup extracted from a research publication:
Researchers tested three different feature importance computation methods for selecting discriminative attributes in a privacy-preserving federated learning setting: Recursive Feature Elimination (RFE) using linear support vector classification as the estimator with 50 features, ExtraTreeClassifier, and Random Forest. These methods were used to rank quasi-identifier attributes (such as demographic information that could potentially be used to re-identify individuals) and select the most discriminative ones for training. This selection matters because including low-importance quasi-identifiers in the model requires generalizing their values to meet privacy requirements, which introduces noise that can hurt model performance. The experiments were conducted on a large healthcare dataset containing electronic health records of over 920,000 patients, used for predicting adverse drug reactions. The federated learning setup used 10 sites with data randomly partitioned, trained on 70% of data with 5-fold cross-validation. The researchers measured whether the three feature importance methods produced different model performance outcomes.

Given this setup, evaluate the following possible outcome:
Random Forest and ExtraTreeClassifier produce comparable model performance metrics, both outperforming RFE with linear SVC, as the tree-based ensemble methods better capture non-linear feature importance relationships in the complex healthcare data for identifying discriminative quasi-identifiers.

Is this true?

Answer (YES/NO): NO